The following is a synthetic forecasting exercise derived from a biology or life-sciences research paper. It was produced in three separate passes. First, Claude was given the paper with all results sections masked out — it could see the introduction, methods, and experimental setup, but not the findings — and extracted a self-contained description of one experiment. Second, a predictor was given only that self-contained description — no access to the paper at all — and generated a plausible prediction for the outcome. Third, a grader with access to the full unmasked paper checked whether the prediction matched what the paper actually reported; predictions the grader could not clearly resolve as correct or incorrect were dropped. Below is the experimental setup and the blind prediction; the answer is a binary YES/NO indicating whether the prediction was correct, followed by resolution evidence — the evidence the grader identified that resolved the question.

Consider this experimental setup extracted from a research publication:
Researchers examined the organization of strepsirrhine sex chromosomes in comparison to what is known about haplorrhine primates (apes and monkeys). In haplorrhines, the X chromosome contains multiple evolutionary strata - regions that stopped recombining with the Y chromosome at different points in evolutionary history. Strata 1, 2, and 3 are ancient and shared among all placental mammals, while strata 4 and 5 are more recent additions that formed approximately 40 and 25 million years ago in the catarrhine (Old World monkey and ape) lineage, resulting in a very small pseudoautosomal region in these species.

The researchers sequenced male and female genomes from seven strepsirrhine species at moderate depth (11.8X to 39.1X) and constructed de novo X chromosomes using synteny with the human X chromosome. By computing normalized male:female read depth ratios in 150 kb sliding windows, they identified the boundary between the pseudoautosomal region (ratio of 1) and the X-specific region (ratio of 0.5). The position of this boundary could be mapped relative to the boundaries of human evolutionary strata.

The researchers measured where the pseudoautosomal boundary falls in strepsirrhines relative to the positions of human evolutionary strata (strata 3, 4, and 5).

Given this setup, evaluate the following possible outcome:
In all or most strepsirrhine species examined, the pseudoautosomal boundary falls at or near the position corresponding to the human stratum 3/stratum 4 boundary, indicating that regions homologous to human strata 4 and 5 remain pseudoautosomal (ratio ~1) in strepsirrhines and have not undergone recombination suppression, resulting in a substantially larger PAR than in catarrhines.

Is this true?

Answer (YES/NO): YES